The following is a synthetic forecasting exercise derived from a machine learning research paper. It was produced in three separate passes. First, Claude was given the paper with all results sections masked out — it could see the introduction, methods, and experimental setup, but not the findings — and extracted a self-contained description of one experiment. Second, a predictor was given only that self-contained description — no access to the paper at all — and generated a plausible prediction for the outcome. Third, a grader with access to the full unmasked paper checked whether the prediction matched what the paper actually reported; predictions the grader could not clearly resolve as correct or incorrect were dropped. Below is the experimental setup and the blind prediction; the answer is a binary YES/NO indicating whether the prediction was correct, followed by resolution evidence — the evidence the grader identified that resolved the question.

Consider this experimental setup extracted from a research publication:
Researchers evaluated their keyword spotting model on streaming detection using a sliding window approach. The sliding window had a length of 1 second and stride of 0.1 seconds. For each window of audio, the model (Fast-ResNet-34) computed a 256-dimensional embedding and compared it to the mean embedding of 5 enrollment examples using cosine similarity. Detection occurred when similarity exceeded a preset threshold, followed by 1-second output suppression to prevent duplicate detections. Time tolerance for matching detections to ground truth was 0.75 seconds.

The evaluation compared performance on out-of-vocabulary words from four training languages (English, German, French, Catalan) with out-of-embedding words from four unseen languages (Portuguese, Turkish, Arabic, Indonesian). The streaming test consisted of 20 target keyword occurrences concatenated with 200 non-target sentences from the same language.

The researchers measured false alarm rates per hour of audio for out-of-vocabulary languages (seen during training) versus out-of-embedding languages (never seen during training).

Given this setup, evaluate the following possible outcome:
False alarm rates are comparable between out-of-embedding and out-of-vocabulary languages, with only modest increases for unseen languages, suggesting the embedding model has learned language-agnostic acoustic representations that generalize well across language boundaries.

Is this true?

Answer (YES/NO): NO